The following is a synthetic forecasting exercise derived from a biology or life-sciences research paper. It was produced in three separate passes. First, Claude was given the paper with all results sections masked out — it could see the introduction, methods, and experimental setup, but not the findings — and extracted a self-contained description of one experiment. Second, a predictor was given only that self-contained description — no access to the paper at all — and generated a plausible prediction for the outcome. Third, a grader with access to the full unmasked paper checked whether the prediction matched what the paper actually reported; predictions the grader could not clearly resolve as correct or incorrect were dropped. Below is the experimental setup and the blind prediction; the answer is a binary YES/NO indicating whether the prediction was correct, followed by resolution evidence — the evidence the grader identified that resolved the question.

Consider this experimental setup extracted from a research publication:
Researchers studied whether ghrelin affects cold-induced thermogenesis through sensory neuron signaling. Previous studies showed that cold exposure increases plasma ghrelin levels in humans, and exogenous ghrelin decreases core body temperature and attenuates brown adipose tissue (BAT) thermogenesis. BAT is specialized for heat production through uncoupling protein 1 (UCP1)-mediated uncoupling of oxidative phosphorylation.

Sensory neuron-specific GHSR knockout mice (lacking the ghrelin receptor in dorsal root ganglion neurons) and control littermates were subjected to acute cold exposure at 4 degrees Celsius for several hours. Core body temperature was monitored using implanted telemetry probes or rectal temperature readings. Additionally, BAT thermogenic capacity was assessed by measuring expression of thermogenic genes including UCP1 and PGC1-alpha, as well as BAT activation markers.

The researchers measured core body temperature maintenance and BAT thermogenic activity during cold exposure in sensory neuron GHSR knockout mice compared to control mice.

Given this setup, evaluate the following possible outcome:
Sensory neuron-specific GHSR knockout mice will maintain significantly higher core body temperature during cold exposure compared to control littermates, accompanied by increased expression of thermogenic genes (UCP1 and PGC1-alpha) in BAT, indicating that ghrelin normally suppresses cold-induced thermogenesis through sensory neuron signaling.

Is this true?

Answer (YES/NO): YES